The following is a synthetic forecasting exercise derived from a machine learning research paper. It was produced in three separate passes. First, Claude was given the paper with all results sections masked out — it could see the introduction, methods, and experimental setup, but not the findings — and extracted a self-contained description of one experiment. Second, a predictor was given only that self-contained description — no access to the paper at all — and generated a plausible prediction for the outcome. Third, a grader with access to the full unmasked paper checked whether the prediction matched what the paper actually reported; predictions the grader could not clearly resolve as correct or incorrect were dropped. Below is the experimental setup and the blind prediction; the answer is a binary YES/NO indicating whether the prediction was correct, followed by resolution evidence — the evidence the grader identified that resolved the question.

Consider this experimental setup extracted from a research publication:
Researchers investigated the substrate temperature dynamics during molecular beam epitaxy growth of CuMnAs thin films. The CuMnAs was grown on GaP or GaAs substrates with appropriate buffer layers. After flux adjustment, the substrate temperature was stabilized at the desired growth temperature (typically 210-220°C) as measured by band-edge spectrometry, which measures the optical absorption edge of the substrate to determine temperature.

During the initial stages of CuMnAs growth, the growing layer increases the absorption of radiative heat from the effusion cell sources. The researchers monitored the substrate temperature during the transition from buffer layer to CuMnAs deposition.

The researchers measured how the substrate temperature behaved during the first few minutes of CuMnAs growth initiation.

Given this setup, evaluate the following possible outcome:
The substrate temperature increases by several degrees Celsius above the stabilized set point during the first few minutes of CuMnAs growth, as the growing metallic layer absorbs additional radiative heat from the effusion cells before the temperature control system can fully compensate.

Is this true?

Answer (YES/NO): YES